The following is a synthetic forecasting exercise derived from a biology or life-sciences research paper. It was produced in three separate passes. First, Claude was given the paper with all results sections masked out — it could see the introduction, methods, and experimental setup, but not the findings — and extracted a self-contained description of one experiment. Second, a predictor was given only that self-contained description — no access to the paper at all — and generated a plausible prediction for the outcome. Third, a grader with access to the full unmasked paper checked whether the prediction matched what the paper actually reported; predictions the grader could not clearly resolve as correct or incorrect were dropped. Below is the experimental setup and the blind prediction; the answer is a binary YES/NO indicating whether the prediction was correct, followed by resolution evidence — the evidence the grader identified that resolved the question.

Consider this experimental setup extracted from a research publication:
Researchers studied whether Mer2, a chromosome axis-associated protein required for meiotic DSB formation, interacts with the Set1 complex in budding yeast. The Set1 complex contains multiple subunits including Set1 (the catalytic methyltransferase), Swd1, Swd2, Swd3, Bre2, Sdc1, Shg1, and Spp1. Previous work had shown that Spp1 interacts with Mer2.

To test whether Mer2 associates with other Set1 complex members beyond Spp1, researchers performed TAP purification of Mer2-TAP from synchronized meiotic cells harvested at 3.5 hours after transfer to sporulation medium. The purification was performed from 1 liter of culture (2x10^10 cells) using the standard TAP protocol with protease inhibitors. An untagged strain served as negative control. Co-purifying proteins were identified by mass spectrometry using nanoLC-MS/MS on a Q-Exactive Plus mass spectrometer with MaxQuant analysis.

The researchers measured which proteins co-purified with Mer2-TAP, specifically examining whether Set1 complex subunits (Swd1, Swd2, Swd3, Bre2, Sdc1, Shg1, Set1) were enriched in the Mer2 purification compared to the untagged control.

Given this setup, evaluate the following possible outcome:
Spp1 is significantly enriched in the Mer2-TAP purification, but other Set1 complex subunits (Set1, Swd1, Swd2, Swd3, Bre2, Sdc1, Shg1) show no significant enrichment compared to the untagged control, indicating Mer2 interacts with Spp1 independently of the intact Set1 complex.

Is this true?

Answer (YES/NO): YES